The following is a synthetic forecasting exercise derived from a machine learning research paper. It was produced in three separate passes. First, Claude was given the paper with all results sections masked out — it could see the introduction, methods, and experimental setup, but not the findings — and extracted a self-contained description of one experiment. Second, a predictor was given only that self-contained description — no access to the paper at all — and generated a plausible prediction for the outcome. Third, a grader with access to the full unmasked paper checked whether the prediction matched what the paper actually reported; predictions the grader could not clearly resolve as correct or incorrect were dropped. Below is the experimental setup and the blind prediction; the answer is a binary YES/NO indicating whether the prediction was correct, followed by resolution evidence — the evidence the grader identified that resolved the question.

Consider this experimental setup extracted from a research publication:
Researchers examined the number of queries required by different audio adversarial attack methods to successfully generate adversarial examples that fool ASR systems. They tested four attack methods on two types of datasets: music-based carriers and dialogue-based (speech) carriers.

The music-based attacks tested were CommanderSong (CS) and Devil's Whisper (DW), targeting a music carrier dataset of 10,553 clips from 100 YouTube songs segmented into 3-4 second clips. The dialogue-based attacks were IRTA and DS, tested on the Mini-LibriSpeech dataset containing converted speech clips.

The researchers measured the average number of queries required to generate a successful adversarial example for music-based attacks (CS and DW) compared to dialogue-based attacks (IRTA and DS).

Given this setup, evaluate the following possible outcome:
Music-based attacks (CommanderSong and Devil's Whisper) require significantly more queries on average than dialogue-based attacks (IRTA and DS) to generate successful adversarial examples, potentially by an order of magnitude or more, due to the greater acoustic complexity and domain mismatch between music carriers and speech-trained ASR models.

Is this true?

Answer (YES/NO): NO